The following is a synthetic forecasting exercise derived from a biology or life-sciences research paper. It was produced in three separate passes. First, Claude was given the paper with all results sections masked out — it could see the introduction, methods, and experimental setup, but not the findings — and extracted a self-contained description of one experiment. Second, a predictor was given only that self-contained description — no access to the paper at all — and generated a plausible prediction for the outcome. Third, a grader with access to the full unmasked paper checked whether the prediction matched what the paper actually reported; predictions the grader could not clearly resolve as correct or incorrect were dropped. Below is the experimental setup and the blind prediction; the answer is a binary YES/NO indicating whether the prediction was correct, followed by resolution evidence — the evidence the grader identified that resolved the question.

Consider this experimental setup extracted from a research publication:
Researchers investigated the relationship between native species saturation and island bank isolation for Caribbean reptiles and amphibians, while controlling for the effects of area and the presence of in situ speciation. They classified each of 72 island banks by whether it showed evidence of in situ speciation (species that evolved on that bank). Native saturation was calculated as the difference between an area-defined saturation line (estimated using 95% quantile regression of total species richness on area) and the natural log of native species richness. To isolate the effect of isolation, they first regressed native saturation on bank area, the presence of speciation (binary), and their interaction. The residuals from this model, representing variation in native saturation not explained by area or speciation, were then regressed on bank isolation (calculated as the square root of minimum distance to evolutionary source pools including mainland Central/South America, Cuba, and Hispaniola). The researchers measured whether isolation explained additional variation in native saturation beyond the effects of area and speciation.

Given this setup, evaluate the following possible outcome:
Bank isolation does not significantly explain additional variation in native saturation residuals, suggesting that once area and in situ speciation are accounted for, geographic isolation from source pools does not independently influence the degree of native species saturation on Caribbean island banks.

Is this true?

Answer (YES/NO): NO